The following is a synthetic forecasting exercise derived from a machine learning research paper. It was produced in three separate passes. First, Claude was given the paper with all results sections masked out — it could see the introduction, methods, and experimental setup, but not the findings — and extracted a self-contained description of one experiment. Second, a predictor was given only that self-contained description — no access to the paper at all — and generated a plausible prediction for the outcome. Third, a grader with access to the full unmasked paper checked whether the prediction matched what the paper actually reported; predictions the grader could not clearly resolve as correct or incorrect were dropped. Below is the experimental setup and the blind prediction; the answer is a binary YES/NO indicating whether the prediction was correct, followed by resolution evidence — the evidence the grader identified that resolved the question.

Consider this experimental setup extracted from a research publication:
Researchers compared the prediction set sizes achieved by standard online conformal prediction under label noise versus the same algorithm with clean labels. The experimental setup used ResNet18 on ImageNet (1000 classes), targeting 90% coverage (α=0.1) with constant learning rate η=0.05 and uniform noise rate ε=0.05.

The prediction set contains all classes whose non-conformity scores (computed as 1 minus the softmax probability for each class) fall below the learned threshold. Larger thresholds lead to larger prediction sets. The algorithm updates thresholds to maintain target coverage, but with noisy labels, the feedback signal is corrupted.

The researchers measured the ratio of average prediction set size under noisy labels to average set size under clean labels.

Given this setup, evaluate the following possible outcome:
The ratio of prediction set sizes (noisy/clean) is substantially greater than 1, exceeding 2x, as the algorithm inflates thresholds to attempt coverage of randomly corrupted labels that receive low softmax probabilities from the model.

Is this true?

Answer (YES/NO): NO